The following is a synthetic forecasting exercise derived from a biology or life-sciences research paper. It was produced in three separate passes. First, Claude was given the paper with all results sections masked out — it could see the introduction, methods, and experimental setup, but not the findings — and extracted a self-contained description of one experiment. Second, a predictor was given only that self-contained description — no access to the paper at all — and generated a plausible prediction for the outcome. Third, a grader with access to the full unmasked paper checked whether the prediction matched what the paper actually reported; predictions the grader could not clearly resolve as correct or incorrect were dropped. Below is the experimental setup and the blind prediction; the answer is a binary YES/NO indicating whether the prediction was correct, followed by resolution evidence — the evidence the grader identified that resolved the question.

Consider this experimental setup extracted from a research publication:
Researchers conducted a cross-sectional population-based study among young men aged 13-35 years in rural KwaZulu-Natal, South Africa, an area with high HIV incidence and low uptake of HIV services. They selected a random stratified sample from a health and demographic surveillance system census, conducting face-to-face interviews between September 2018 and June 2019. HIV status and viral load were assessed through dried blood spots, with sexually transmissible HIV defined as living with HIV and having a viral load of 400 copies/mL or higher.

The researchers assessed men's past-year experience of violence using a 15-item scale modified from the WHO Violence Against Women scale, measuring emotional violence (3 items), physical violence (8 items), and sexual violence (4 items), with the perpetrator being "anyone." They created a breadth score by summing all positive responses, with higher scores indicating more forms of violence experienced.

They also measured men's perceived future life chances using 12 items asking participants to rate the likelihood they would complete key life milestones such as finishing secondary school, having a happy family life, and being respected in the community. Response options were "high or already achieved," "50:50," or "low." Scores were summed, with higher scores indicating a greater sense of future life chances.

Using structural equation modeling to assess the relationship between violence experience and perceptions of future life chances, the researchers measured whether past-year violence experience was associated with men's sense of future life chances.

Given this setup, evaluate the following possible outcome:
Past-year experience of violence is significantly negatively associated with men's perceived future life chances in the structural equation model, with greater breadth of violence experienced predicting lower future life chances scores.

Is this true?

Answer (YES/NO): NO